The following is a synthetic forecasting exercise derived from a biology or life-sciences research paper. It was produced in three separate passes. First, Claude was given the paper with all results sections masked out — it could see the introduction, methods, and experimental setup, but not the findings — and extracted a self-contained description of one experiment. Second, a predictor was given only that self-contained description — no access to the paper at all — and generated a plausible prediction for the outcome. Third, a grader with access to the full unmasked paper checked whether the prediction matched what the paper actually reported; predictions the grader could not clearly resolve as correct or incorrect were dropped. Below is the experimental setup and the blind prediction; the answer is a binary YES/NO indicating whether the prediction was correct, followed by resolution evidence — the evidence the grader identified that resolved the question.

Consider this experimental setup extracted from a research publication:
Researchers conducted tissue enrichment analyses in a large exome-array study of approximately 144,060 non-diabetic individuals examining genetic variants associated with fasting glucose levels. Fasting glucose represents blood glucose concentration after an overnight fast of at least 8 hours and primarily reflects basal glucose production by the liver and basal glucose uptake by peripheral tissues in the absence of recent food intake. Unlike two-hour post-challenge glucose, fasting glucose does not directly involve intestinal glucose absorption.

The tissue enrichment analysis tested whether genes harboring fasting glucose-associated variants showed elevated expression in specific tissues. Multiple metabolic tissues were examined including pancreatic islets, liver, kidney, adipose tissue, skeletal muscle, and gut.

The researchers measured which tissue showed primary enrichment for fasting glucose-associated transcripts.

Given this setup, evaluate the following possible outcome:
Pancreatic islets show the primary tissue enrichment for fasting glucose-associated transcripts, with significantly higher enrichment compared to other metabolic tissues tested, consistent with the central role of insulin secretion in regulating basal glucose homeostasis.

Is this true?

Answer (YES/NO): YES